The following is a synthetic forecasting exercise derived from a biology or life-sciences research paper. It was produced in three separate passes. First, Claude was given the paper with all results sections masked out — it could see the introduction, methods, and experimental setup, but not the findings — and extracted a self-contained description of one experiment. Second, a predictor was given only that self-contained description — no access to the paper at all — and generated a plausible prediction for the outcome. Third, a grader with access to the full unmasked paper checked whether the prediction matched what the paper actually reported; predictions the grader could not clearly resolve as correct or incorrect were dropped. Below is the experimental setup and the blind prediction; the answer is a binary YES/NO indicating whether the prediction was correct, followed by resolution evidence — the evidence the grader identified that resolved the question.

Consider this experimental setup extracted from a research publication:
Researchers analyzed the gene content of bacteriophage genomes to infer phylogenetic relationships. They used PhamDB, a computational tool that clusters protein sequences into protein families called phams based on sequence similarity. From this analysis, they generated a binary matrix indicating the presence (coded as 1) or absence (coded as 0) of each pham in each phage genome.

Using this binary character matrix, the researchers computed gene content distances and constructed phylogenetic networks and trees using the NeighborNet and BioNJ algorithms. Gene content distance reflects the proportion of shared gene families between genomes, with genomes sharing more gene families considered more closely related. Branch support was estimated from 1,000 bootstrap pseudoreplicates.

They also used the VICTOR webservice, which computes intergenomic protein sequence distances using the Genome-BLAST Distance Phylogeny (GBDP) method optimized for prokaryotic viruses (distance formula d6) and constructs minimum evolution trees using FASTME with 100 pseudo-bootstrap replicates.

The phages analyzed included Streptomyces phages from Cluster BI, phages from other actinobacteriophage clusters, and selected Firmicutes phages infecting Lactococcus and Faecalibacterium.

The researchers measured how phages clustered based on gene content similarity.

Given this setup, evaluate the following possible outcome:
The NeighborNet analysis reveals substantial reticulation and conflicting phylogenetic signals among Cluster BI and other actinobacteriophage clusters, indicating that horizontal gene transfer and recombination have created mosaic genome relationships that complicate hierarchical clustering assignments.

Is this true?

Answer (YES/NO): NO